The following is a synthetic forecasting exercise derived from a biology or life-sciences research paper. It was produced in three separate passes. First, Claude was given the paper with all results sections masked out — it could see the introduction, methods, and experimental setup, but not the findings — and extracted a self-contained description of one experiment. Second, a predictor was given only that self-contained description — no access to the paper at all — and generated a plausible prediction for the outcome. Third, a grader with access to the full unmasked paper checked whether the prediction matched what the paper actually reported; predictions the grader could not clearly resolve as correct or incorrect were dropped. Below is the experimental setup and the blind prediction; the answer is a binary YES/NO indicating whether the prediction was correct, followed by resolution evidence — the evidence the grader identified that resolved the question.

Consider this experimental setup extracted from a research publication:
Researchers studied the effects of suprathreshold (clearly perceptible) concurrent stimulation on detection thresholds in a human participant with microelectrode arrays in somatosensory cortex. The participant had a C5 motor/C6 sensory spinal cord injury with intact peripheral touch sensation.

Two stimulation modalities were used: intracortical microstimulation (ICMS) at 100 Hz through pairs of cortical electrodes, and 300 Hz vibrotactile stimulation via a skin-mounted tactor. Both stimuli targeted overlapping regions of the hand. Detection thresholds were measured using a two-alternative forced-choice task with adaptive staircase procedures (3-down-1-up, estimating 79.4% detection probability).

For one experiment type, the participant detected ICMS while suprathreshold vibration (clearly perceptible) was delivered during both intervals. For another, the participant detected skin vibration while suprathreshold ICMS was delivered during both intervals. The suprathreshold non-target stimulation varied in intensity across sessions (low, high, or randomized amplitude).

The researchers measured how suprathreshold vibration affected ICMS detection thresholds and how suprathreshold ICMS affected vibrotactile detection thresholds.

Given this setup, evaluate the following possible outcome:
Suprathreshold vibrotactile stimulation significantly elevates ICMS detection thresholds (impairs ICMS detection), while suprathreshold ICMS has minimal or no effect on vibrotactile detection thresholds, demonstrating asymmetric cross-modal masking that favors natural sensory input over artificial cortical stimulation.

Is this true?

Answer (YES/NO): YES